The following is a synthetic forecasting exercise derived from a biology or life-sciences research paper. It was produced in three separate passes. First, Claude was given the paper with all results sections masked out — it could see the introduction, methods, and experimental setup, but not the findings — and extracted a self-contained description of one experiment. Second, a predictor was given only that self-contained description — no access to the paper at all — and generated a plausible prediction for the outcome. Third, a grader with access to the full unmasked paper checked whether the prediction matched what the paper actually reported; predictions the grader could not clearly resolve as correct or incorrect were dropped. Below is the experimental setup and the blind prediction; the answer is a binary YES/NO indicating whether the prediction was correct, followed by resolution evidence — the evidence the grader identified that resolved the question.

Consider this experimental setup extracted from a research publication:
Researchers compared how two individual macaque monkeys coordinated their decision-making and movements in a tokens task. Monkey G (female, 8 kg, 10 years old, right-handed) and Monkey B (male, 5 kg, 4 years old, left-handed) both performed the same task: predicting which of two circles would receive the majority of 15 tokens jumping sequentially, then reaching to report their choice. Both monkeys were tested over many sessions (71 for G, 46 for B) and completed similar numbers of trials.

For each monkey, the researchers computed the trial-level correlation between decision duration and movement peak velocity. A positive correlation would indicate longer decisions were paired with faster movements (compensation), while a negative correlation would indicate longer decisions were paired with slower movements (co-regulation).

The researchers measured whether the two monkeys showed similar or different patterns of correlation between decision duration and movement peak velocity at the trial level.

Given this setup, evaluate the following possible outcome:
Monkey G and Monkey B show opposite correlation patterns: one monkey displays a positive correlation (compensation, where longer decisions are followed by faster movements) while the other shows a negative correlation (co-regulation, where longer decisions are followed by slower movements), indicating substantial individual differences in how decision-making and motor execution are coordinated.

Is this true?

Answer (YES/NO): YES